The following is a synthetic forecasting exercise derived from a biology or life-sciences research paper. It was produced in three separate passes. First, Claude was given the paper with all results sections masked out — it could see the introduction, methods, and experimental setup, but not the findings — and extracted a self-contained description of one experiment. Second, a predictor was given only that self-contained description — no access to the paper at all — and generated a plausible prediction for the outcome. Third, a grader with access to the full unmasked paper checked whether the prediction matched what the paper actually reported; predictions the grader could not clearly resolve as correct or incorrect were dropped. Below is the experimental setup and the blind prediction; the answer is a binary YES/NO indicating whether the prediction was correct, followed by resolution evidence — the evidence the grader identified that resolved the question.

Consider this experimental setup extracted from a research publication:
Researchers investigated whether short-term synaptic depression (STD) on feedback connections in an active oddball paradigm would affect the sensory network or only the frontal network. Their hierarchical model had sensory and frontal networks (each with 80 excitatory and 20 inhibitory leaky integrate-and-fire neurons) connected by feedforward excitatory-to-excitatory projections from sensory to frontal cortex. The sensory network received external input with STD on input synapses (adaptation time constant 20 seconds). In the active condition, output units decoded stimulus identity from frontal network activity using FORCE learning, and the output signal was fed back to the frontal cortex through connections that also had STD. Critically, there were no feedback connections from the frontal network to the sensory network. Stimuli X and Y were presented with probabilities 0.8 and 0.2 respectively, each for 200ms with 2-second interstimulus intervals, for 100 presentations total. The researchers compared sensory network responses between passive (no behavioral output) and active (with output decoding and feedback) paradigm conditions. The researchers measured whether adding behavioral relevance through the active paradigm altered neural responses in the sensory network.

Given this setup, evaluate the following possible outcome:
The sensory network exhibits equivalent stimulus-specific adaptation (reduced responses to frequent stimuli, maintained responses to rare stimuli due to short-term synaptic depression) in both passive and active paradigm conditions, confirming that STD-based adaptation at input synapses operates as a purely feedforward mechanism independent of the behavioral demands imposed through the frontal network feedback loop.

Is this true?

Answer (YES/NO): YES